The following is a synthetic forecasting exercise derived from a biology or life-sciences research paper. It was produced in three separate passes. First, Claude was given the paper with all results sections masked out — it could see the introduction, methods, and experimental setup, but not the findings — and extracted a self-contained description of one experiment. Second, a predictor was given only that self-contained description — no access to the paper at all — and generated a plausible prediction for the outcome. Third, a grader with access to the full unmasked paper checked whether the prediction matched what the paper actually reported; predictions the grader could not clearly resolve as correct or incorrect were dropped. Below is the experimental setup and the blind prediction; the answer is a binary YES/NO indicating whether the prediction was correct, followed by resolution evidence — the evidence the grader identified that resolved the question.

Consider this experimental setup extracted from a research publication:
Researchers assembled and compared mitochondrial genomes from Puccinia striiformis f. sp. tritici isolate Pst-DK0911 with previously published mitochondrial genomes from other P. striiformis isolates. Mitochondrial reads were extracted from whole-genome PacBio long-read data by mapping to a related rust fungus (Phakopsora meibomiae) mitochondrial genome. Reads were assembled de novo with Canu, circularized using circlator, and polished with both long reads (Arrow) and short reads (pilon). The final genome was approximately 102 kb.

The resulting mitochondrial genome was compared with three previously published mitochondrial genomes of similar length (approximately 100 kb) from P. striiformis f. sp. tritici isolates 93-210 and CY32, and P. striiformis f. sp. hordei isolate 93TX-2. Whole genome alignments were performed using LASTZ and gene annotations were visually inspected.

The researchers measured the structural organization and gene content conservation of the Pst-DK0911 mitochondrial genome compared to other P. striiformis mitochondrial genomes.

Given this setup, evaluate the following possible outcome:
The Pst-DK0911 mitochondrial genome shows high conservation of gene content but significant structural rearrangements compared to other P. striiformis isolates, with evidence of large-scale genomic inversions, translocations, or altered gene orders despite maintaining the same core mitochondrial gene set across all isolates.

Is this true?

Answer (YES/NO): NO